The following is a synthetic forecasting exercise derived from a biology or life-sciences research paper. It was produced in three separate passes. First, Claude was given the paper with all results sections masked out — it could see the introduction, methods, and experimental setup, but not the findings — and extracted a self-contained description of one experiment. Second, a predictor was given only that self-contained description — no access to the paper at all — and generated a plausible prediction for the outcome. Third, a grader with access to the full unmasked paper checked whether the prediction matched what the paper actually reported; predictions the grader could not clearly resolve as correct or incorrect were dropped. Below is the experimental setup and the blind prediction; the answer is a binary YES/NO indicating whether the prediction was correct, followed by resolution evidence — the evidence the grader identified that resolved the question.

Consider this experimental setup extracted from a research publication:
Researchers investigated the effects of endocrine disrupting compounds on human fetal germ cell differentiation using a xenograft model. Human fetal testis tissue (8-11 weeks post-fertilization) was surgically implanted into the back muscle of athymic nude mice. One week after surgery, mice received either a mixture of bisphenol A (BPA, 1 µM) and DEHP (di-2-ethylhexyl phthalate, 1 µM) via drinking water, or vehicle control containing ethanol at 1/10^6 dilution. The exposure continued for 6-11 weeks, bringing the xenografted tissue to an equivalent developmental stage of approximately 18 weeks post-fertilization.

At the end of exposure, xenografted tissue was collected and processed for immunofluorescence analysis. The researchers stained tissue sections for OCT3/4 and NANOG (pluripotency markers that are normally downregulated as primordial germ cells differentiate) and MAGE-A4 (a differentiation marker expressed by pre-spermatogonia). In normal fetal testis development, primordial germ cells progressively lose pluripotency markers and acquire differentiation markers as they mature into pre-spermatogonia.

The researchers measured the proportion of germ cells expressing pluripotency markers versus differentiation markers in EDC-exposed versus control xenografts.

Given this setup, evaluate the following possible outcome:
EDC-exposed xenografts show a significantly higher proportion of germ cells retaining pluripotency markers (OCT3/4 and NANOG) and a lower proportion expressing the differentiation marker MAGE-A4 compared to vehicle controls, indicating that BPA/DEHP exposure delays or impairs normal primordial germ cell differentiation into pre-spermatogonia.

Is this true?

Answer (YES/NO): NO